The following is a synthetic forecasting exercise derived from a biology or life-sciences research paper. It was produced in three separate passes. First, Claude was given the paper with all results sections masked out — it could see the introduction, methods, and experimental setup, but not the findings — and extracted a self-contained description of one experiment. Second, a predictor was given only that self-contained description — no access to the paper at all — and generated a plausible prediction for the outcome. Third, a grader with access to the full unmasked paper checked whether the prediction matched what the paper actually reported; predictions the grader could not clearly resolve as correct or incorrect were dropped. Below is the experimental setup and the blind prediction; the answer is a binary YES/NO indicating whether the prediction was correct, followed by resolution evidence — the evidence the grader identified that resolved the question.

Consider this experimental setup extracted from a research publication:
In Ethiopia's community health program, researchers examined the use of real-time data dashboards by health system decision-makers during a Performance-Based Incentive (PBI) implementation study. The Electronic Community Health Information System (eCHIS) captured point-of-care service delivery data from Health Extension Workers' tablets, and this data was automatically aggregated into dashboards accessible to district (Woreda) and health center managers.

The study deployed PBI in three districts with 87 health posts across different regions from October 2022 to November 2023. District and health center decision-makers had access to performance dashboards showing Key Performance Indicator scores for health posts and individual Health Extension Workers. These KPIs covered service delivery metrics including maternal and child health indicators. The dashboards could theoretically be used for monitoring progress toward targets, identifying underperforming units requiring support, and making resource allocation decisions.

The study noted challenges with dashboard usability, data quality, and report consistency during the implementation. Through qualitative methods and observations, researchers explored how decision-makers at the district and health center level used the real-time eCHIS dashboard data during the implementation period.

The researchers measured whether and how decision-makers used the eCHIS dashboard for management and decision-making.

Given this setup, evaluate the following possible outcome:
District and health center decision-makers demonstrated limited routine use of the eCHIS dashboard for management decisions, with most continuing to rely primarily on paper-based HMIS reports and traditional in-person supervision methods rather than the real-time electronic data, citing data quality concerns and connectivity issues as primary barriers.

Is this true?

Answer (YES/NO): NO